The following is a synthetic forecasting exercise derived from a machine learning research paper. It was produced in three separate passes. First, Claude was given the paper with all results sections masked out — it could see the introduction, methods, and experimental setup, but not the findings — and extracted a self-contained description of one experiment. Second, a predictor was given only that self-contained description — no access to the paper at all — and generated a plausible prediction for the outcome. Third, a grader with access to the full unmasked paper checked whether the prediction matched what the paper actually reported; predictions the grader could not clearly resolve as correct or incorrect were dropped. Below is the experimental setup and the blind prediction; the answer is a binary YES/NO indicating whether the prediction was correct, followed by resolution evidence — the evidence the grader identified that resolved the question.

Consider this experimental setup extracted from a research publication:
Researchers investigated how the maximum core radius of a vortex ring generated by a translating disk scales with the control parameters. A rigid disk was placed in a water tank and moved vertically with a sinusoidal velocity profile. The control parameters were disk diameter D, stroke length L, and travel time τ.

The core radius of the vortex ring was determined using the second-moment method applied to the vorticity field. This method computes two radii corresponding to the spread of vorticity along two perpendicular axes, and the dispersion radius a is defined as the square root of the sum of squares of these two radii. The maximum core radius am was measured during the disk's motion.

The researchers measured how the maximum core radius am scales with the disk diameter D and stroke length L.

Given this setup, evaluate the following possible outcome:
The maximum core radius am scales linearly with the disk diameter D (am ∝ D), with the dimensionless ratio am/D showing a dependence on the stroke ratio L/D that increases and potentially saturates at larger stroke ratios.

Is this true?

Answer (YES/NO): NO